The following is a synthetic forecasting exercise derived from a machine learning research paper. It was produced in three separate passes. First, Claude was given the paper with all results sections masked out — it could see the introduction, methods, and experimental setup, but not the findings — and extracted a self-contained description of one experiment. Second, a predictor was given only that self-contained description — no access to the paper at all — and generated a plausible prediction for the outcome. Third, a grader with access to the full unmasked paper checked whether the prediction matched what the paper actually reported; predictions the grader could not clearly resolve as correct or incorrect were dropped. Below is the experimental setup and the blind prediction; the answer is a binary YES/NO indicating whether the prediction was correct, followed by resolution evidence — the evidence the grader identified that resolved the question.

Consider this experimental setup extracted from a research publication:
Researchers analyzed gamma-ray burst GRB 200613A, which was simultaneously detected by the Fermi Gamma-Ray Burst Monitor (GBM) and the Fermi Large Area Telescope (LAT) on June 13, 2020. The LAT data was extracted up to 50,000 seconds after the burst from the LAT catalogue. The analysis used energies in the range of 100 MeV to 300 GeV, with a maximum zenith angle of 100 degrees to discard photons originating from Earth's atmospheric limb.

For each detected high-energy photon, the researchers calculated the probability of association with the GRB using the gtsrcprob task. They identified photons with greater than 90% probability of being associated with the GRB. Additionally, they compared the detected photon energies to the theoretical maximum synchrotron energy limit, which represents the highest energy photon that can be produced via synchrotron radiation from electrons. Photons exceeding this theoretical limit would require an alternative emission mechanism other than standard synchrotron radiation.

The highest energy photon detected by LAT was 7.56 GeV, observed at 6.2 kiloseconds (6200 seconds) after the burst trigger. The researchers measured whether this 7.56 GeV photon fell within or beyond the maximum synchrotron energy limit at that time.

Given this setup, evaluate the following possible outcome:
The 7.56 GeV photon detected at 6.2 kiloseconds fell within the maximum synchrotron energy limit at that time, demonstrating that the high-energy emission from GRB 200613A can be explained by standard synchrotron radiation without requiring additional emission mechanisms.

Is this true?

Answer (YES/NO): NO